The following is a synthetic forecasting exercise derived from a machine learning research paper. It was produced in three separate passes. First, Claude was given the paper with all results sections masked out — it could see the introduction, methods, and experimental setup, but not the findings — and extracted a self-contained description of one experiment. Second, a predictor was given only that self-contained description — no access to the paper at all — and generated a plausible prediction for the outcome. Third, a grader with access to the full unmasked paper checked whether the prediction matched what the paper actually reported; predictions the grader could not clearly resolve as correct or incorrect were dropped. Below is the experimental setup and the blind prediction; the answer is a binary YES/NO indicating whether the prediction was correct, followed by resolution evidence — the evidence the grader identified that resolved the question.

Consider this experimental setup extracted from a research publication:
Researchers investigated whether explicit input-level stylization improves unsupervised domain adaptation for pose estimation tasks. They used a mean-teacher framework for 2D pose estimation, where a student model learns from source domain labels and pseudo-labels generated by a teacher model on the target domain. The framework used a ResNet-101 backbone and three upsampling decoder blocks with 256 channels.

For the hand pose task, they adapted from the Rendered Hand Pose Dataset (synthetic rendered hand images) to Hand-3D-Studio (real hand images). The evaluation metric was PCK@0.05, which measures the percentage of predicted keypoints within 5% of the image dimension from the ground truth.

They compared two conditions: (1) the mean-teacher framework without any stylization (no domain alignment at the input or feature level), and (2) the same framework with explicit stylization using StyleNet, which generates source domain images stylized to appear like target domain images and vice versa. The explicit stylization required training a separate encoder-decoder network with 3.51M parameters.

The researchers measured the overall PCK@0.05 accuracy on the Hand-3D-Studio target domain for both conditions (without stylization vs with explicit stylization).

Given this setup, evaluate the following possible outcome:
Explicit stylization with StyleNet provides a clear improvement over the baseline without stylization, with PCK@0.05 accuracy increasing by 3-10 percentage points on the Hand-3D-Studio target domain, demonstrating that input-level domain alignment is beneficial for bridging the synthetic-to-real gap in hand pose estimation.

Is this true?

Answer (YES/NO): NO